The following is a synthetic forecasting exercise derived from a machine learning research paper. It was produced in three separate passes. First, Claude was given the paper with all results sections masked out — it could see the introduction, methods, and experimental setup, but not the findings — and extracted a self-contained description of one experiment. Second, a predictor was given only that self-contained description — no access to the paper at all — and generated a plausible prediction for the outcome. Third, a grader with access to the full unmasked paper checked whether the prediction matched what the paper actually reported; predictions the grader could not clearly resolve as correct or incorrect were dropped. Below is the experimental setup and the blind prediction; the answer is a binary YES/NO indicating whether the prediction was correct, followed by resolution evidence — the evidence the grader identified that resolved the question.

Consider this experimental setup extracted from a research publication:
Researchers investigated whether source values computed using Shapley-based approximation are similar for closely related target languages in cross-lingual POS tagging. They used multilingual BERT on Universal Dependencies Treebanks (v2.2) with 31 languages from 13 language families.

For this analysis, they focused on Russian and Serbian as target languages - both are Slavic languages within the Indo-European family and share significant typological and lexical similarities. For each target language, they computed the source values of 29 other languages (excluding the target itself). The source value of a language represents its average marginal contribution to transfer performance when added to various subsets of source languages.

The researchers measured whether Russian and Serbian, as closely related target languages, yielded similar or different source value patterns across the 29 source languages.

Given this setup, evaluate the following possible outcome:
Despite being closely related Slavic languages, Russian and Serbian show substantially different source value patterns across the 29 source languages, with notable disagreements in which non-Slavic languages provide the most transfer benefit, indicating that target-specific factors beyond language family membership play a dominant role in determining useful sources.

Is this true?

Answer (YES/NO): NO